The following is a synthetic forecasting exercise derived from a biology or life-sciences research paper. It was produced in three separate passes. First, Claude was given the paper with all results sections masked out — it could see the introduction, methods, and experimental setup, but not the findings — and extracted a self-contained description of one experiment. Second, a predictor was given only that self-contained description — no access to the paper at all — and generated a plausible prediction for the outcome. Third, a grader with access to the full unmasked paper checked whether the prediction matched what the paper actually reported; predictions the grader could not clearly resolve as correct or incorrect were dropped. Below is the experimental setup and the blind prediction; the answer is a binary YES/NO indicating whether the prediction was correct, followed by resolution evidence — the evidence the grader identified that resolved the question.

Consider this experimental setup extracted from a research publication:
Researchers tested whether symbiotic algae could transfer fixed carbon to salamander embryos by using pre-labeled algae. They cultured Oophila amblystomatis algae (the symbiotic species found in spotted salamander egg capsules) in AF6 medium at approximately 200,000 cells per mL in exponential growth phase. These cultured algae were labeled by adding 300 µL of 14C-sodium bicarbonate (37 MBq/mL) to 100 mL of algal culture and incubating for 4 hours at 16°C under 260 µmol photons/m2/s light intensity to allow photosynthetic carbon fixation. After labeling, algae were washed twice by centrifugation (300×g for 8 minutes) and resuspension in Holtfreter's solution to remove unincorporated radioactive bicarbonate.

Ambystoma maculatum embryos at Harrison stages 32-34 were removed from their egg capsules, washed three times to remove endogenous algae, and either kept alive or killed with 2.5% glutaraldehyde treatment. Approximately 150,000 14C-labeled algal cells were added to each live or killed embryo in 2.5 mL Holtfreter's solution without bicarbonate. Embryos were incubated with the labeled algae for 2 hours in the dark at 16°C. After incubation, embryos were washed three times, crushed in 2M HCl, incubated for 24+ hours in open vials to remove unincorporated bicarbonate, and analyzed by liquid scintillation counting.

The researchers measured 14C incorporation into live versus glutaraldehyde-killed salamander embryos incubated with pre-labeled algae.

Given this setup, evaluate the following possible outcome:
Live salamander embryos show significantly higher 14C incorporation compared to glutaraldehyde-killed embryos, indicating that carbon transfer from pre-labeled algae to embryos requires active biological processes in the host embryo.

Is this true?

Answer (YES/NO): NO